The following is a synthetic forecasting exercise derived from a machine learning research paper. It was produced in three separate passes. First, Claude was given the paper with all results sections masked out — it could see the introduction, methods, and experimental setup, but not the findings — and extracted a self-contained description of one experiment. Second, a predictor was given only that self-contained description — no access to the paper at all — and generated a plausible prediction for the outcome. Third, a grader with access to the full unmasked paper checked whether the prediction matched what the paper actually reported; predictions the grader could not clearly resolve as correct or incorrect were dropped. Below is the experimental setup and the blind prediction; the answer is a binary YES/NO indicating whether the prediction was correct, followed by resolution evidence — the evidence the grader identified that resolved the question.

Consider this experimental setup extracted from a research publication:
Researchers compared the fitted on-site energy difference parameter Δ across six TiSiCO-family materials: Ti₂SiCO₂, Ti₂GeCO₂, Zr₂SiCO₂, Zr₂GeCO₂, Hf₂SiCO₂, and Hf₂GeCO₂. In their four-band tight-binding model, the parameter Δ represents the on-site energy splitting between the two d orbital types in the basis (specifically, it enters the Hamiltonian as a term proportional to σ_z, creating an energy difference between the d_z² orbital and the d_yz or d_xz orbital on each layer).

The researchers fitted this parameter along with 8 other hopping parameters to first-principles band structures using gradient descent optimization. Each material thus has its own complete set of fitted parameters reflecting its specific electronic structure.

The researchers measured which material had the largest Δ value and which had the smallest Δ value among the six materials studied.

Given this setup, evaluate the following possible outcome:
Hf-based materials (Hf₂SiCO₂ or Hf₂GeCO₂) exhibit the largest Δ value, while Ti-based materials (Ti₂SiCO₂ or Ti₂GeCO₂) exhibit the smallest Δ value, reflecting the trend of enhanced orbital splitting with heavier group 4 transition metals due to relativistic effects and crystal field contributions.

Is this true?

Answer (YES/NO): NO